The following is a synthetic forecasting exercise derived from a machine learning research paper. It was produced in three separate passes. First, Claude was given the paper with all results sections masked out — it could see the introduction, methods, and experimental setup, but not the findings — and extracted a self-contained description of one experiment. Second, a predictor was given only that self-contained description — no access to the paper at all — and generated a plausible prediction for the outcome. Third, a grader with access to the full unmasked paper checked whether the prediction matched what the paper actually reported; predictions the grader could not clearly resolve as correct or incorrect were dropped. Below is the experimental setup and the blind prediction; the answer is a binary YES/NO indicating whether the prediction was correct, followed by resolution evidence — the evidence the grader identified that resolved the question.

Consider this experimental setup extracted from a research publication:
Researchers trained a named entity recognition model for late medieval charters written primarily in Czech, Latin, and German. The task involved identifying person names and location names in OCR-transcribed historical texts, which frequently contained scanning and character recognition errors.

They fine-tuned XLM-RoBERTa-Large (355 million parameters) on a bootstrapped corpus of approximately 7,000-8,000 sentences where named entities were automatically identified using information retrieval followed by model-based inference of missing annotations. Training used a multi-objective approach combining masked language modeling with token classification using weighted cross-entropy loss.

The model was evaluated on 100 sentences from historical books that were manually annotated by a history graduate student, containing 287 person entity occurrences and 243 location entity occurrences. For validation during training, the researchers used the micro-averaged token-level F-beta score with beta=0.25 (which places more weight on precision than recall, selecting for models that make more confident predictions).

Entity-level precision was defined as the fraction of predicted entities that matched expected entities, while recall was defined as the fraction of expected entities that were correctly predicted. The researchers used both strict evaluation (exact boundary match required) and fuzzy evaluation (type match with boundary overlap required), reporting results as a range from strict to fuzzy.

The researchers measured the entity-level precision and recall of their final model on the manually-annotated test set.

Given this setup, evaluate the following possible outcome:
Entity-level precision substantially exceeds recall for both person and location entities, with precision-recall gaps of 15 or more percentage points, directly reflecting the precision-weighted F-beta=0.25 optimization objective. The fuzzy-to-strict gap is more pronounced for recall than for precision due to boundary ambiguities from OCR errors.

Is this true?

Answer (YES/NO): NO